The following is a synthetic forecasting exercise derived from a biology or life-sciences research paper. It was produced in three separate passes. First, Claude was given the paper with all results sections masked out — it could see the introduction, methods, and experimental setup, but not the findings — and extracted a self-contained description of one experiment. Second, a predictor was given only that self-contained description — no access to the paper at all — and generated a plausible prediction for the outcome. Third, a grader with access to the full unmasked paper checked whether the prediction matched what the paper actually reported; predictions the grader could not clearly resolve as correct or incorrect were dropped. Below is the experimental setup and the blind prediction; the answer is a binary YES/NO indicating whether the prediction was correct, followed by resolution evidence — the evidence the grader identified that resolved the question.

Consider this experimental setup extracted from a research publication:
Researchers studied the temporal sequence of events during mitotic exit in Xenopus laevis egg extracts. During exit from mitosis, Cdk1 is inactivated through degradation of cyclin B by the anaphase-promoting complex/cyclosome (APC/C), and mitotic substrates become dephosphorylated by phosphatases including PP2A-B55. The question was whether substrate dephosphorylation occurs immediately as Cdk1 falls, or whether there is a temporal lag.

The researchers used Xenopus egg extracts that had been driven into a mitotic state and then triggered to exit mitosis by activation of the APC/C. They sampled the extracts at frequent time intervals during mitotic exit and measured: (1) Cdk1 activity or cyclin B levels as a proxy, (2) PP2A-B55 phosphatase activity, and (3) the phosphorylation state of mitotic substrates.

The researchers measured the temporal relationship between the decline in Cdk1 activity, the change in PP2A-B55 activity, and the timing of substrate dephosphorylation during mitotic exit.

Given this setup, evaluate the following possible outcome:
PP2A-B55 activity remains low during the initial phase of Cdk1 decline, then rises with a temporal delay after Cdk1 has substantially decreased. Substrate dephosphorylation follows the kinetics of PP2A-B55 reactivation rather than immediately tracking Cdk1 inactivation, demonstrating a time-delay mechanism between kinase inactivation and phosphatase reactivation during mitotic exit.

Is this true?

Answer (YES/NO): YES